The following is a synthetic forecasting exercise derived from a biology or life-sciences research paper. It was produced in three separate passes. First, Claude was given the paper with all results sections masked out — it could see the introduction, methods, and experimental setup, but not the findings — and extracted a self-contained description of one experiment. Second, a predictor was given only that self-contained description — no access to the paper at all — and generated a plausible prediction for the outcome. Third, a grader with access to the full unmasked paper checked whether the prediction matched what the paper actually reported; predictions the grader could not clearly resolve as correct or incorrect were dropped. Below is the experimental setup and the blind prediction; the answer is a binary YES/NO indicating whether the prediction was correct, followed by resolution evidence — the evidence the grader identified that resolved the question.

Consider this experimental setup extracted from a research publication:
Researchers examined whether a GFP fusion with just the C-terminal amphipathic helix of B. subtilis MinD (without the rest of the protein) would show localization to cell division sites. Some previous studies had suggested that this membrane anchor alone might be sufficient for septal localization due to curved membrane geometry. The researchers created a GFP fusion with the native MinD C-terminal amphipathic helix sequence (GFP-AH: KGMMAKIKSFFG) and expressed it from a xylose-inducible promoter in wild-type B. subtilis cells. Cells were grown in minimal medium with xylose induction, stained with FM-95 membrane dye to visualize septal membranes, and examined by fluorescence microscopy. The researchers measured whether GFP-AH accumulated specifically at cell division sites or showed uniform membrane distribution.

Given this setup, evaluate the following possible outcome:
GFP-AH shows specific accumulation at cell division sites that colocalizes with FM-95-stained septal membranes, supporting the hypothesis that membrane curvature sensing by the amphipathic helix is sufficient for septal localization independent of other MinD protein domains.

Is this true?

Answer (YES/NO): NO